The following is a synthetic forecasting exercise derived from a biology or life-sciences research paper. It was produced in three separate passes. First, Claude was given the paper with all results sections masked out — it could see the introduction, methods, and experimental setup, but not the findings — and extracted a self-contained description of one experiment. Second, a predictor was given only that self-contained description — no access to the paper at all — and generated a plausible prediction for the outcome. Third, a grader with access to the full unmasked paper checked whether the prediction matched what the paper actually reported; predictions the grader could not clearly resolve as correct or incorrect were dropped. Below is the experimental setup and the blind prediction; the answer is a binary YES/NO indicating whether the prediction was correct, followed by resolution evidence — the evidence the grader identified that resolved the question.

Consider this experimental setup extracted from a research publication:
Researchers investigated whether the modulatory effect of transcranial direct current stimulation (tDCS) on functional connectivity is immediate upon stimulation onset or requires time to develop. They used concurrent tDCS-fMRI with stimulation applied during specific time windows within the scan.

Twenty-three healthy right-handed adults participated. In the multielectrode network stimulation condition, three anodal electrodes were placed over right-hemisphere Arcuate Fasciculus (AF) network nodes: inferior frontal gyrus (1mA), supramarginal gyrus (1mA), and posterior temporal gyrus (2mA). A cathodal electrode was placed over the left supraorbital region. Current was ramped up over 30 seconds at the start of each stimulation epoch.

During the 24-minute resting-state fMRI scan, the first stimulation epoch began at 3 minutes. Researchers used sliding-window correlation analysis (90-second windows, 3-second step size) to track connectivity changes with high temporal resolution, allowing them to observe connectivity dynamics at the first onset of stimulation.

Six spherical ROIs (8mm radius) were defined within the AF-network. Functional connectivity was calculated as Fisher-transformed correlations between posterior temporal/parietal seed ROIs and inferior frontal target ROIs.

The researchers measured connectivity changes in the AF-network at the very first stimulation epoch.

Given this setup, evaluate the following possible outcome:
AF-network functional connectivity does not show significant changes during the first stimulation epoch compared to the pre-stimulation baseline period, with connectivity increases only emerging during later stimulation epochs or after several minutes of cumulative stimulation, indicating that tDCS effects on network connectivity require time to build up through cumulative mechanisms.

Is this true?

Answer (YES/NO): NO